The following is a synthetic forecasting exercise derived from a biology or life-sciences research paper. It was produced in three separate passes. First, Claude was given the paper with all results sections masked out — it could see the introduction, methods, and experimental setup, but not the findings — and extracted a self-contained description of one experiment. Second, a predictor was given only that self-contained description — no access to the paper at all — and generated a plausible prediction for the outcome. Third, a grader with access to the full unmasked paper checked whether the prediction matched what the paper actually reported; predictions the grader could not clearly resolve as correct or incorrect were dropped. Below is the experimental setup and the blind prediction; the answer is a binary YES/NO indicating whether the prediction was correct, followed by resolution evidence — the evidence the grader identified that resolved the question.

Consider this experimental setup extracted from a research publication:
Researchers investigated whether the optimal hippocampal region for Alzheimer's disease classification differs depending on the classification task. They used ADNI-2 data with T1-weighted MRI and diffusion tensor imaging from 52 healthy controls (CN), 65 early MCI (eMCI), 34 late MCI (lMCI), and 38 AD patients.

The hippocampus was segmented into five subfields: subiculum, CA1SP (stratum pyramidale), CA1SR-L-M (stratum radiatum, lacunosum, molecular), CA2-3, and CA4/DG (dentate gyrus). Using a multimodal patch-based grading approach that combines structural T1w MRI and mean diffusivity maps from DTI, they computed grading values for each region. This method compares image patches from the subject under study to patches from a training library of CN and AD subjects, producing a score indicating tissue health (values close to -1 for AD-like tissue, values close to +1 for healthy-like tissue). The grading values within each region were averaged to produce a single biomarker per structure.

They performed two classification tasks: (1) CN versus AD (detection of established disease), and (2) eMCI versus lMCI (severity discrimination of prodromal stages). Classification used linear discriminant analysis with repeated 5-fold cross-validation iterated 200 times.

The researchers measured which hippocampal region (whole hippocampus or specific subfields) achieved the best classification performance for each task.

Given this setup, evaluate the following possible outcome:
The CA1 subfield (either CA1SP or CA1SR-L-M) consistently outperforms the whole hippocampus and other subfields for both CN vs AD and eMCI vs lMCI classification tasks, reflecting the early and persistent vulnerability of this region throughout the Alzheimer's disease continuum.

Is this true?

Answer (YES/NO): NO